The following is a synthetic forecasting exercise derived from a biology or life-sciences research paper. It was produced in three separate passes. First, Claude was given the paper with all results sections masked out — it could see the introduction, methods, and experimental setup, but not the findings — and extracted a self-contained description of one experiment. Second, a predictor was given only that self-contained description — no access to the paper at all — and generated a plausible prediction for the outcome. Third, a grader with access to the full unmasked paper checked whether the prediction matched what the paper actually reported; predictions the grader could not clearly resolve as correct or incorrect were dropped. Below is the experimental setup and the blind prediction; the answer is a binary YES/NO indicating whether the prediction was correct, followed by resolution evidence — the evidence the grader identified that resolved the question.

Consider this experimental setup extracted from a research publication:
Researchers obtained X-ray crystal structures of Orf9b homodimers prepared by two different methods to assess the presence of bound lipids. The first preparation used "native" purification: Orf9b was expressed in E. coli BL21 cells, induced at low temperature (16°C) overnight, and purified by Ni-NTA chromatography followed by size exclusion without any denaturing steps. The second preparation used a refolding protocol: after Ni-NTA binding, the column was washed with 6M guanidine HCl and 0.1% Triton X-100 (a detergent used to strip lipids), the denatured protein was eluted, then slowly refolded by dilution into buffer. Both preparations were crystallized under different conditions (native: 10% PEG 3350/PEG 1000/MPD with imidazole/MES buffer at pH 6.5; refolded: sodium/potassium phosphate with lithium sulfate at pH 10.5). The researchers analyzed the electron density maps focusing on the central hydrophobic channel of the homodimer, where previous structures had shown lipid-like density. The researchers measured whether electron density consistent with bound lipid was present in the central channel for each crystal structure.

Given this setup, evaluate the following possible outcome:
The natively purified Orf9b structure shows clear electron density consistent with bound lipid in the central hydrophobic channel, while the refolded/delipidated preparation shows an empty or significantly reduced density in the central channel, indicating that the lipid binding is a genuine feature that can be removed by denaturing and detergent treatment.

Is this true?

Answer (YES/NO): YES